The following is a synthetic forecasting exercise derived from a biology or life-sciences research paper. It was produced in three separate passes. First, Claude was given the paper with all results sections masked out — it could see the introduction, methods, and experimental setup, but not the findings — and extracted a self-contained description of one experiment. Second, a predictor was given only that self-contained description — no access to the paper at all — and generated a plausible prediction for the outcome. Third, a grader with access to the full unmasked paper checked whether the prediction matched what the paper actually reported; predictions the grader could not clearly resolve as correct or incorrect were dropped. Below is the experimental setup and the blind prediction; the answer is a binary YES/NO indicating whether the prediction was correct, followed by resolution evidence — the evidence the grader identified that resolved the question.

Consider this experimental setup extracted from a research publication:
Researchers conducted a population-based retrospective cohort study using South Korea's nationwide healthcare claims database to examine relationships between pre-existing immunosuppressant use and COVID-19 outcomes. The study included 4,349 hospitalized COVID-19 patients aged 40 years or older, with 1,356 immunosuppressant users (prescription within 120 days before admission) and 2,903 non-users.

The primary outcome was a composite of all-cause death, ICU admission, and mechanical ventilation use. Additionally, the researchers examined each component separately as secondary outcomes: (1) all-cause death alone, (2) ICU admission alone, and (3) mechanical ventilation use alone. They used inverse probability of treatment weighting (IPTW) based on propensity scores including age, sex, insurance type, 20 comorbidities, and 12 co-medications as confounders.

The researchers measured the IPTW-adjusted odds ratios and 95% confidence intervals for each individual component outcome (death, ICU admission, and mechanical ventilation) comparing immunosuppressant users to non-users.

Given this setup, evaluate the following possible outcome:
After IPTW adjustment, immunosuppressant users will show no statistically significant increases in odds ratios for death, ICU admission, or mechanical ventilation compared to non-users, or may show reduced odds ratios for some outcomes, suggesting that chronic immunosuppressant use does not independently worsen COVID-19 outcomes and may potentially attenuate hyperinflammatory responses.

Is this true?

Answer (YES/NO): NO